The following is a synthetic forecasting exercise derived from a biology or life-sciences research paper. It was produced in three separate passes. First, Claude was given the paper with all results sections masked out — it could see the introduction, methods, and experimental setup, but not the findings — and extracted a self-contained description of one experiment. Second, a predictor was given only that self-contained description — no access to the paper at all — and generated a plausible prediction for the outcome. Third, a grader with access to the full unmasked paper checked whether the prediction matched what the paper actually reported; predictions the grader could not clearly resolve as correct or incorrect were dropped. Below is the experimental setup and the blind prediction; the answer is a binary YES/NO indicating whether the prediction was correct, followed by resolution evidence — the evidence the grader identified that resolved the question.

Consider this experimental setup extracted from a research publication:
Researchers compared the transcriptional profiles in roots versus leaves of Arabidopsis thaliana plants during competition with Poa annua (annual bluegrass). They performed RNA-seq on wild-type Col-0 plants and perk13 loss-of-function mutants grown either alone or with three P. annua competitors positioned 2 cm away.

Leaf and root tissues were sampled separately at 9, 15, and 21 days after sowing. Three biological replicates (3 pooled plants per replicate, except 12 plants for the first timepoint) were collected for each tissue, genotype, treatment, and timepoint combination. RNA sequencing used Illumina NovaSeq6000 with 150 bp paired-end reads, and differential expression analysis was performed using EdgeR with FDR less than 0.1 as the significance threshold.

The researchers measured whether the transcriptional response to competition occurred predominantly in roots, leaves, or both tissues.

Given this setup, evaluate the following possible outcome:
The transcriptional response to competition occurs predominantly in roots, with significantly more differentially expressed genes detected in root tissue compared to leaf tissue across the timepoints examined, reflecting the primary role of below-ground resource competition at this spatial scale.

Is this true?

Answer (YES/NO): NO